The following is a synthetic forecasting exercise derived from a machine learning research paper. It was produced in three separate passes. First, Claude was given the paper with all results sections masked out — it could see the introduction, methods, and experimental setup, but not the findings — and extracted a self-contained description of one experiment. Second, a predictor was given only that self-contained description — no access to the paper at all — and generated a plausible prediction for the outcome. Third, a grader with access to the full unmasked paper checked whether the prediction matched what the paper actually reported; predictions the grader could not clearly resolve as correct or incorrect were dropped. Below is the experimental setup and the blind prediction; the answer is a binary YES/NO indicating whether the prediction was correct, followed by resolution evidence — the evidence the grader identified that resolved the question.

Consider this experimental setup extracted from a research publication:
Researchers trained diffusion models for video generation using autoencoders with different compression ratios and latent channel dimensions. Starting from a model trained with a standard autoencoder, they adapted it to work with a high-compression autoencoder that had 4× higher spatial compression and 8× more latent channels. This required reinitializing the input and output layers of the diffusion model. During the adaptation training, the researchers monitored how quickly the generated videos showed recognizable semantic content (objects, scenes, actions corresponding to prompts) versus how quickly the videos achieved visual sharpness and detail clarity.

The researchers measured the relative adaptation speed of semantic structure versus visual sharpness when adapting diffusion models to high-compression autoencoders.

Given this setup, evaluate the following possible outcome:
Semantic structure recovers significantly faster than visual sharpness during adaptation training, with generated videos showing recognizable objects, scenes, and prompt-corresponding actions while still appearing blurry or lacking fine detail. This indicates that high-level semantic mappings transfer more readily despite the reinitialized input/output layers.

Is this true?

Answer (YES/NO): YES